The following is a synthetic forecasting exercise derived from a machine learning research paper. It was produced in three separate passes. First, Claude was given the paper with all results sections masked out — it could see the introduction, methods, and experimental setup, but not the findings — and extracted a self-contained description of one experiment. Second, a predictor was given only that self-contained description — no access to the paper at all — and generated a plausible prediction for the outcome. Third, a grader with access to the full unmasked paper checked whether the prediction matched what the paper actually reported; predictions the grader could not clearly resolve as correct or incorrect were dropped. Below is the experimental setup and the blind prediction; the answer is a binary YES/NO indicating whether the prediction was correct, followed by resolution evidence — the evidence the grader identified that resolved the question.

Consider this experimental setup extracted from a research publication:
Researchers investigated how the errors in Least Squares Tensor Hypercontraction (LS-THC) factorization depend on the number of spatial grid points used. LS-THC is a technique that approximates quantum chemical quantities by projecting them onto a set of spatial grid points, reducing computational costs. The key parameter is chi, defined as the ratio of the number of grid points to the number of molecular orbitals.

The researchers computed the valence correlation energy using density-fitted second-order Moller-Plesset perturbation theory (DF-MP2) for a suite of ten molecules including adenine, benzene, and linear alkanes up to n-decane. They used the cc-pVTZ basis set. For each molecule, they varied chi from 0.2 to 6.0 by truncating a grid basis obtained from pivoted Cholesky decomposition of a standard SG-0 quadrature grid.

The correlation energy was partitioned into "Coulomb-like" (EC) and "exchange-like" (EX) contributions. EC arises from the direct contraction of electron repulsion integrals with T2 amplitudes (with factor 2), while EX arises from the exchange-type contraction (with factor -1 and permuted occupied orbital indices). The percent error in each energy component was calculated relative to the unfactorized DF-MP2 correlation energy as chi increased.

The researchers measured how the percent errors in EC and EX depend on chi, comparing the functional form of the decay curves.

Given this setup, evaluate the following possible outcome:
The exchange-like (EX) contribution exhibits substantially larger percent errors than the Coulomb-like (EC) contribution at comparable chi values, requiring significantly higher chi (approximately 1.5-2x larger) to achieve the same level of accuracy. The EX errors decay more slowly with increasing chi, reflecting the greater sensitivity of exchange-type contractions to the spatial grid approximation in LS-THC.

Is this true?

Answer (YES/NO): NO